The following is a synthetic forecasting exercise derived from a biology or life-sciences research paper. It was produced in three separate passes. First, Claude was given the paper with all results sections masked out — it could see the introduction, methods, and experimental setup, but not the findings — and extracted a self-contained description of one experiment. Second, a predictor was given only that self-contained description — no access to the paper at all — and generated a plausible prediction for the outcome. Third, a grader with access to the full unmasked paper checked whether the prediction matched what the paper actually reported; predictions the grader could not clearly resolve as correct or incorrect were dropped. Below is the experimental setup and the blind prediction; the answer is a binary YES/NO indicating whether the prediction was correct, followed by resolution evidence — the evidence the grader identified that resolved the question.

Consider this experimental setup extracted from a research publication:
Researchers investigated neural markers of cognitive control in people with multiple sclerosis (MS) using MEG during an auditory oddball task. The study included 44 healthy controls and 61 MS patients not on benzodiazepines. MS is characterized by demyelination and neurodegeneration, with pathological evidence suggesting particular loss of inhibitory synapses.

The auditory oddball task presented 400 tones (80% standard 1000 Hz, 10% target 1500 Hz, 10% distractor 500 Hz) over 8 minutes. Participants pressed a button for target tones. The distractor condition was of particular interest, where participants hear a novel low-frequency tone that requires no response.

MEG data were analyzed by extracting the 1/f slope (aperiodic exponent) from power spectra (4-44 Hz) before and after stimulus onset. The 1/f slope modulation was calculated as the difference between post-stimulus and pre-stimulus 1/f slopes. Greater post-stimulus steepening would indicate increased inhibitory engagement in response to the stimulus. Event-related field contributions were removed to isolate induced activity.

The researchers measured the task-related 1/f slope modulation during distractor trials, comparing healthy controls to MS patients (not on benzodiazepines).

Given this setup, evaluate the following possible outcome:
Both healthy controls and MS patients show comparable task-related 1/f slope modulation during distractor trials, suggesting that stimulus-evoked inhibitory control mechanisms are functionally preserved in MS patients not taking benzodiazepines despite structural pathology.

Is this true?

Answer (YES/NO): YES